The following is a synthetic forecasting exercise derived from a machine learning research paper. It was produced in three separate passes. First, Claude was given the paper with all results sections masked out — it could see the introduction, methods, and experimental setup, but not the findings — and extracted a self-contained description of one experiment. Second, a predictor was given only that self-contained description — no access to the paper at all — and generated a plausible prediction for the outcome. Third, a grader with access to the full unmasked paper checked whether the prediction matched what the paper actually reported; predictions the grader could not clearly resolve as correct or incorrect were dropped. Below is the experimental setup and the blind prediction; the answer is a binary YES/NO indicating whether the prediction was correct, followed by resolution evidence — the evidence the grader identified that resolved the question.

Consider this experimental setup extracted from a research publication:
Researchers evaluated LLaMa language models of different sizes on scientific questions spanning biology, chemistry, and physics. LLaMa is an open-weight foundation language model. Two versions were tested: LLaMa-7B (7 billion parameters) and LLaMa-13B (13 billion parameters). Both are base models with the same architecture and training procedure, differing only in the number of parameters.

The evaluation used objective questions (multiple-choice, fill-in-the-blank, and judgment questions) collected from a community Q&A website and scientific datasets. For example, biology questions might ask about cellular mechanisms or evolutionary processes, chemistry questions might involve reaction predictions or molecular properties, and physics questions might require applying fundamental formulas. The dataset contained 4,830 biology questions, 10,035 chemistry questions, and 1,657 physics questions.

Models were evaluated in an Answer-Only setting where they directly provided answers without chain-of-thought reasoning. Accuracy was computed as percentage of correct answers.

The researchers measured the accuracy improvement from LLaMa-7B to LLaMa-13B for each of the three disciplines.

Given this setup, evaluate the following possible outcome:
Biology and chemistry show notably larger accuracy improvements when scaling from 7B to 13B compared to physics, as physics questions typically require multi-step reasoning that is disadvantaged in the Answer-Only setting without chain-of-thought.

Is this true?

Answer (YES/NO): YES